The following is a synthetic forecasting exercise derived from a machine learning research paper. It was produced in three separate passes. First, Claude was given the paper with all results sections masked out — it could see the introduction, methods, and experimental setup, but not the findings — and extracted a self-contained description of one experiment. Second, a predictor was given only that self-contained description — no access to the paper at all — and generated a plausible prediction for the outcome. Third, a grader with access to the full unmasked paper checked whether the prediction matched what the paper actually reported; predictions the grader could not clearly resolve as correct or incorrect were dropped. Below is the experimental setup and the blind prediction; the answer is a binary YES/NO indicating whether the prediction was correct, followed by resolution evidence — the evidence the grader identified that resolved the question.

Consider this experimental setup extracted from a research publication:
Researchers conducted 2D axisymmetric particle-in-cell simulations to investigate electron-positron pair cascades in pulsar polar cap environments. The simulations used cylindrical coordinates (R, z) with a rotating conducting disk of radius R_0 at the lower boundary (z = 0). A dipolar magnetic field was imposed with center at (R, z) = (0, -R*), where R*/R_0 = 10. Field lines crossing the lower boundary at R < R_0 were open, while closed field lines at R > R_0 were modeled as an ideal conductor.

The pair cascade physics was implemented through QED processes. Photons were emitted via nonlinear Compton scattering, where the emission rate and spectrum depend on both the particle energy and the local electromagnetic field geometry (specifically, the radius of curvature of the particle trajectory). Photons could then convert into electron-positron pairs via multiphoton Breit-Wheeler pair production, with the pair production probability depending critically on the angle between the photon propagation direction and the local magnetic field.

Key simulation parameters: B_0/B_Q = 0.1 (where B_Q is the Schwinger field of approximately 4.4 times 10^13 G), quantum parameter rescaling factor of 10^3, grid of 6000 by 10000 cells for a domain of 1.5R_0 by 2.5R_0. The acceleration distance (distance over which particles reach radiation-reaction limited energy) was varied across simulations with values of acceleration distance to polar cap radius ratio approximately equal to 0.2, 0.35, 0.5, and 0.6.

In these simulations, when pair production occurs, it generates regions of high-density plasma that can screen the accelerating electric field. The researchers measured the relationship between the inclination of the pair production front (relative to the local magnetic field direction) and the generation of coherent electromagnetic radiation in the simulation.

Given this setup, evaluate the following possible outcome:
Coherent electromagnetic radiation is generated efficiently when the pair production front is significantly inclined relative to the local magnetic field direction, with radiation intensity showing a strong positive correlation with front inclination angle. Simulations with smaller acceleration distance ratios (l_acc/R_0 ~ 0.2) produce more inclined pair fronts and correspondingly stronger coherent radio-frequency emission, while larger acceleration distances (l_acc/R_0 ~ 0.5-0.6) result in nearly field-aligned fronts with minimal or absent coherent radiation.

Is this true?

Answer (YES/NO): NO